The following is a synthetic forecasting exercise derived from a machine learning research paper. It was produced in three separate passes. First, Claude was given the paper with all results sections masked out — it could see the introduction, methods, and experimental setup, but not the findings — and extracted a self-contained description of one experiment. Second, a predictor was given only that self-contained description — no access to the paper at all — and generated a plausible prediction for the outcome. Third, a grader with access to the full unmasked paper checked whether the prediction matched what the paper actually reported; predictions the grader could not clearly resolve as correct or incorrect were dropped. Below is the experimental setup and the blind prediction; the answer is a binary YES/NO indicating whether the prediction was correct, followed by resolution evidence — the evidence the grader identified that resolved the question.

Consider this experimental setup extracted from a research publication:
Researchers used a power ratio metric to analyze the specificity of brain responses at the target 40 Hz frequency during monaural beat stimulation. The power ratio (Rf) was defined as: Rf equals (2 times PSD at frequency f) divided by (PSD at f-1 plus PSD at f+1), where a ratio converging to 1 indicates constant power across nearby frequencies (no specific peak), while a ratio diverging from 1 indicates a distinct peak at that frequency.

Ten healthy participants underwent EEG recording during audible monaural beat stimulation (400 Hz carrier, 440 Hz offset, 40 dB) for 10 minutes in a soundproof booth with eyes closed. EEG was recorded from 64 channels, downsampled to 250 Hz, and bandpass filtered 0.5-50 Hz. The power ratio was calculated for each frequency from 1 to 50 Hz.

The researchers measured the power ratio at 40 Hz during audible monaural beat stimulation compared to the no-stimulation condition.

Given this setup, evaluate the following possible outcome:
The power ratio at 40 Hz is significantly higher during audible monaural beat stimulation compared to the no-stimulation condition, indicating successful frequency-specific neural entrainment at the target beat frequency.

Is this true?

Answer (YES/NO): YES